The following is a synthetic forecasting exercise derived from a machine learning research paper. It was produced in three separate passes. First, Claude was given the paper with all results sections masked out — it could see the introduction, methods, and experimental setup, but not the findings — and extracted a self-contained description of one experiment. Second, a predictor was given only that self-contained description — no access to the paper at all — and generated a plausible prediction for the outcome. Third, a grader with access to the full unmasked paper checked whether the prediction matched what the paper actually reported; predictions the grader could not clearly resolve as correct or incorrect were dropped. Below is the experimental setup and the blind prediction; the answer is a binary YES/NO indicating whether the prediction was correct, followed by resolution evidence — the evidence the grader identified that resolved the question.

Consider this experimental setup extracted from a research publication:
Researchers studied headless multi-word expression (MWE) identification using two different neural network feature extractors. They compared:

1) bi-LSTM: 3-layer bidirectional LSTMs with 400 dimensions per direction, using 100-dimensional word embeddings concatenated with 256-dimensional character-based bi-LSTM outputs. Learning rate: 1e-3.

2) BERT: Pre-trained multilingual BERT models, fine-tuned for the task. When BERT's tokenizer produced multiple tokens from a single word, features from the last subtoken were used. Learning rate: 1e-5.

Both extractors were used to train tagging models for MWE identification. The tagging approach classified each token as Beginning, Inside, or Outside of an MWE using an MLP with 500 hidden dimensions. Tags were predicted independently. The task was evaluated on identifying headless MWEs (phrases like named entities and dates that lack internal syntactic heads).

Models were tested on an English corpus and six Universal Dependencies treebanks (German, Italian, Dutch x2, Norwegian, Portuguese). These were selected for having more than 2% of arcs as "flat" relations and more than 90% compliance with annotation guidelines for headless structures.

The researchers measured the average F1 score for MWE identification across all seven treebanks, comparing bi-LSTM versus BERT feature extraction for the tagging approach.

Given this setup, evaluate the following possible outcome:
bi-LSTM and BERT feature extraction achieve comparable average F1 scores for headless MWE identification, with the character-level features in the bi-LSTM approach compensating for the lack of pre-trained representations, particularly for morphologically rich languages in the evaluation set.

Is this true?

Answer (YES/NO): NO